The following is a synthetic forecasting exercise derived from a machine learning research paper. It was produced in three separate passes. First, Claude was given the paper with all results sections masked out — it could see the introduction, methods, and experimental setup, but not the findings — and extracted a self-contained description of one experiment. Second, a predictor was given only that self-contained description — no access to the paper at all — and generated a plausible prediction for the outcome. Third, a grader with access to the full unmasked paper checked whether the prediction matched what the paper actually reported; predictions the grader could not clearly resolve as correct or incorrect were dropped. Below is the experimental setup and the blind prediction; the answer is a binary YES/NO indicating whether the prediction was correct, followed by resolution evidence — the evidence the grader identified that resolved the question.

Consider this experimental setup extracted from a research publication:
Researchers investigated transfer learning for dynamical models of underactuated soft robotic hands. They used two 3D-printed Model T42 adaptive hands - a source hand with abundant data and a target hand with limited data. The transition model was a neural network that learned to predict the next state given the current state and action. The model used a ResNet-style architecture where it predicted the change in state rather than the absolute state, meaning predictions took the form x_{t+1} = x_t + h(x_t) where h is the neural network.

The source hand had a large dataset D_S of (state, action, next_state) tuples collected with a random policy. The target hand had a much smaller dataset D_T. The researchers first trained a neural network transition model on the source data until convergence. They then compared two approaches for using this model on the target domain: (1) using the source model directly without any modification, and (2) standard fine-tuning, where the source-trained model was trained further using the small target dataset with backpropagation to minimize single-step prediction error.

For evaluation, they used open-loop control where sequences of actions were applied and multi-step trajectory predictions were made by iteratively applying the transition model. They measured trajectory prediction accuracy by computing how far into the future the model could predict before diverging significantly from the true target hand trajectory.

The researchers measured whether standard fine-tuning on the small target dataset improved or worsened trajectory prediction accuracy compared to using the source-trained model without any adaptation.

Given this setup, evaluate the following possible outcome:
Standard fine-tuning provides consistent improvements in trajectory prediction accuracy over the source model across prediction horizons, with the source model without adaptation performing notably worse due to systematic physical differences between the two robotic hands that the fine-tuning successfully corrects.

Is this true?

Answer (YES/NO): NO